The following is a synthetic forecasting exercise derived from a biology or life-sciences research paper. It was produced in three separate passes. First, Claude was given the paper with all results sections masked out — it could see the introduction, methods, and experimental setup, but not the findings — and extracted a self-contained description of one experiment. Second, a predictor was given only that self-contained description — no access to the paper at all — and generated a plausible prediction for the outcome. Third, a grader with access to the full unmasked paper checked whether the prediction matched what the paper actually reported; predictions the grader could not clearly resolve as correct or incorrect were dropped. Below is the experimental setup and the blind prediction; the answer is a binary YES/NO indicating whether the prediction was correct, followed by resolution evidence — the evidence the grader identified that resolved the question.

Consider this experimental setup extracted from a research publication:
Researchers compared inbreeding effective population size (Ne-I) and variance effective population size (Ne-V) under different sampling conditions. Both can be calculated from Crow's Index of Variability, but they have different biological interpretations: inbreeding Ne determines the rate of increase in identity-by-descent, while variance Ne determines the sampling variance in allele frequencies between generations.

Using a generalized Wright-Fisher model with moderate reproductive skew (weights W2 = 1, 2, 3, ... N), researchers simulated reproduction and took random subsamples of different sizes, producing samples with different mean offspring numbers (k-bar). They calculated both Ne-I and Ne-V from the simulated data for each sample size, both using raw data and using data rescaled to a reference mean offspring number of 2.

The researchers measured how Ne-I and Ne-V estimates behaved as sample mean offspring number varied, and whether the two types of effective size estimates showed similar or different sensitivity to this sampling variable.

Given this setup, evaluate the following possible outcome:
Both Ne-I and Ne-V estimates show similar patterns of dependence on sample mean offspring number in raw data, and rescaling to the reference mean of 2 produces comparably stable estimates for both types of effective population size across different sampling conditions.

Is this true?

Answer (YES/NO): NO